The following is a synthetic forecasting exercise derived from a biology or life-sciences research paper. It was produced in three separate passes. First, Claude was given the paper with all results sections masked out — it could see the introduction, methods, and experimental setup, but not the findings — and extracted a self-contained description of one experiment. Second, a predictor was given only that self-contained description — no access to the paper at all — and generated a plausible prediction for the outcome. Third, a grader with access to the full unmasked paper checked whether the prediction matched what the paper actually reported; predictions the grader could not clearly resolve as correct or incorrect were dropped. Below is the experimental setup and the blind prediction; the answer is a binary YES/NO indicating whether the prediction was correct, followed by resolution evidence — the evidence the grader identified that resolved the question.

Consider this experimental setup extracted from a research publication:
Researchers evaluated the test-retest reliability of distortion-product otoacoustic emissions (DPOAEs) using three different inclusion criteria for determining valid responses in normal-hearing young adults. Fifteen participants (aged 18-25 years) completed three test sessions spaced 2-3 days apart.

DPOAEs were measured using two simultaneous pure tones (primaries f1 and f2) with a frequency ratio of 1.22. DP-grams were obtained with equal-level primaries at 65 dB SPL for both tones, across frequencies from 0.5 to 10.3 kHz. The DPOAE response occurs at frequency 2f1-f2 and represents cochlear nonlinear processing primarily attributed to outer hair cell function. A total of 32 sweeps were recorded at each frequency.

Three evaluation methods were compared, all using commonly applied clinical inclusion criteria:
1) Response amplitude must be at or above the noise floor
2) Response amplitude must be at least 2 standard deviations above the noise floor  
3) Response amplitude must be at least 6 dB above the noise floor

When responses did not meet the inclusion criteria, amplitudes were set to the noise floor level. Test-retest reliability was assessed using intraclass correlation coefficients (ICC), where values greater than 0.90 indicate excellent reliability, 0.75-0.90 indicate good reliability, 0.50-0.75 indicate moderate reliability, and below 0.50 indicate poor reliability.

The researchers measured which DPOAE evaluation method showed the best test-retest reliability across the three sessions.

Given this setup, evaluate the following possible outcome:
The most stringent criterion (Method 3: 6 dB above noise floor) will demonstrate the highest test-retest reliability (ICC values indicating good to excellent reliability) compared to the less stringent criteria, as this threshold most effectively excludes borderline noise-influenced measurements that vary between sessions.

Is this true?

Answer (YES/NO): NO